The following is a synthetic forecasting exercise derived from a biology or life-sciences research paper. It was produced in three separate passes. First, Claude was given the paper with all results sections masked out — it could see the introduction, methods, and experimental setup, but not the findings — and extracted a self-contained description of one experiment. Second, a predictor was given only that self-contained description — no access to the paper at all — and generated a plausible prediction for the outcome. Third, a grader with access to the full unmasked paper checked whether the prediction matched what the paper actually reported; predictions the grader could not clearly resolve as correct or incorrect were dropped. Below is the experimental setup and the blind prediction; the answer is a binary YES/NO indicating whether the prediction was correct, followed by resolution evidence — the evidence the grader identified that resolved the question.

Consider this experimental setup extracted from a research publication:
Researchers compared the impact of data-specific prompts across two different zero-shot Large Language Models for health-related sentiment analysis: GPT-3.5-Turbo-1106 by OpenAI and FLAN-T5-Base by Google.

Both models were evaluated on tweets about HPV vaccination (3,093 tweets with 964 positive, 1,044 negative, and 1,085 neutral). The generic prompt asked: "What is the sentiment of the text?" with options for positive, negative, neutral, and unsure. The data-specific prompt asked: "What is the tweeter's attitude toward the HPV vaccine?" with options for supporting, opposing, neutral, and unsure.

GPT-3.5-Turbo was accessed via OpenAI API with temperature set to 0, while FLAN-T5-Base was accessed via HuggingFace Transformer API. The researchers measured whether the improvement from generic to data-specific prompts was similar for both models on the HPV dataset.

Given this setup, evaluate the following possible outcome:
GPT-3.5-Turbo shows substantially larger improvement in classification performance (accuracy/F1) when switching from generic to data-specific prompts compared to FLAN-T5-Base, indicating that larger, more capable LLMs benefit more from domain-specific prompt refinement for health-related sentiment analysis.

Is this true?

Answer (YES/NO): NO